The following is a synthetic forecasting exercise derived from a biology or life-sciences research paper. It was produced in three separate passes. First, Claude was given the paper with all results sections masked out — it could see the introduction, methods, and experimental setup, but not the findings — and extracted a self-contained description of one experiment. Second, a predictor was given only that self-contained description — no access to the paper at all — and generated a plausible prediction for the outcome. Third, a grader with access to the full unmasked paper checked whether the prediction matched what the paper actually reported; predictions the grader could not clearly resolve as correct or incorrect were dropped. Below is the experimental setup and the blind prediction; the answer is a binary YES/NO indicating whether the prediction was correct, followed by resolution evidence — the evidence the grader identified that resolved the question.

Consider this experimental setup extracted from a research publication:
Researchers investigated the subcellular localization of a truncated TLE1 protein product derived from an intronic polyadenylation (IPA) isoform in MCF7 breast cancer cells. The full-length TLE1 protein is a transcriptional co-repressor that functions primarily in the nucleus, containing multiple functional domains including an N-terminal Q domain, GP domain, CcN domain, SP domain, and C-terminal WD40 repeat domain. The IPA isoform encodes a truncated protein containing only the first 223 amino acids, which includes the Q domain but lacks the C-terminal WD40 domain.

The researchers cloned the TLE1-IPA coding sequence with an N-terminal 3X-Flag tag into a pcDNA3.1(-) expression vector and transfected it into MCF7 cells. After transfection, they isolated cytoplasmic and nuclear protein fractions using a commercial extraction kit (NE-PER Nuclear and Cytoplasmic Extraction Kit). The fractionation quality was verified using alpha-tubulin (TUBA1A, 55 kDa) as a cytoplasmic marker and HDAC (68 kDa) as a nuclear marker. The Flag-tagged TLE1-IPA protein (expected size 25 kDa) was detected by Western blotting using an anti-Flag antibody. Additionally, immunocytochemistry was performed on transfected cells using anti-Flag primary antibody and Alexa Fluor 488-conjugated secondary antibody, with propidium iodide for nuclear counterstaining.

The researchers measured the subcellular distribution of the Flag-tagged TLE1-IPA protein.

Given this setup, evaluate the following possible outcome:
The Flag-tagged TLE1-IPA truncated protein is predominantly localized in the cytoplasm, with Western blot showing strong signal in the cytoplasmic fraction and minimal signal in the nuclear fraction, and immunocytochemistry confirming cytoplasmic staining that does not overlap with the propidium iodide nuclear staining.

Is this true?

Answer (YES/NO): NO